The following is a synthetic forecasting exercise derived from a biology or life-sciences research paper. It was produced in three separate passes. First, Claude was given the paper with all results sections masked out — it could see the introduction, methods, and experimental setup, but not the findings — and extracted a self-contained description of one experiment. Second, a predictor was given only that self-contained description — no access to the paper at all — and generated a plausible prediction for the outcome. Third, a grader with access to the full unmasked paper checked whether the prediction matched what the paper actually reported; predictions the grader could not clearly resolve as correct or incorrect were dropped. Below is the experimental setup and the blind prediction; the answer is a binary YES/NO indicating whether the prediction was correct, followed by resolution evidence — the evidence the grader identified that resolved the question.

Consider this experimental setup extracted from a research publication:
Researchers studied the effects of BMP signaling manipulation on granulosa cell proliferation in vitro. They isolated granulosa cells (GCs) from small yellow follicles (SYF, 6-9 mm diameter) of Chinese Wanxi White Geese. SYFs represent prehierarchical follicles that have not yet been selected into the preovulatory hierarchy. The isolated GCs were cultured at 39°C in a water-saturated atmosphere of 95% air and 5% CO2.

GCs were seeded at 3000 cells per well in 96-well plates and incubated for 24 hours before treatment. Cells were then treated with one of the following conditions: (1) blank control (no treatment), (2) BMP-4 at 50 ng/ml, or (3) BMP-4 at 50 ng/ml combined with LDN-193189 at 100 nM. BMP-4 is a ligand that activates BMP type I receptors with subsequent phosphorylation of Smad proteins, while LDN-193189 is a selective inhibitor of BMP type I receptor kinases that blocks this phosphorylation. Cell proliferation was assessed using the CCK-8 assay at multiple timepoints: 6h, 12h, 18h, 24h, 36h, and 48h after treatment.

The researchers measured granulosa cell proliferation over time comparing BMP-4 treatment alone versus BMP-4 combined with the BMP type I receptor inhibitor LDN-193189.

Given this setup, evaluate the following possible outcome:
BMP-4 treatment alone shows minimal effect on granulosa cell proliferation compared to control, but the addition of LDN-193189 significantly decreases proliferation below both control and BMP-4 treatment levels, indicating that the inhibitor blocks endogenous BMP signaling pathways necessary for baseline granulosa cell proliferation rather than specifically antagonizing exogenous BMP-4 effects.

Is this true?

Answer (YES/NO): NO